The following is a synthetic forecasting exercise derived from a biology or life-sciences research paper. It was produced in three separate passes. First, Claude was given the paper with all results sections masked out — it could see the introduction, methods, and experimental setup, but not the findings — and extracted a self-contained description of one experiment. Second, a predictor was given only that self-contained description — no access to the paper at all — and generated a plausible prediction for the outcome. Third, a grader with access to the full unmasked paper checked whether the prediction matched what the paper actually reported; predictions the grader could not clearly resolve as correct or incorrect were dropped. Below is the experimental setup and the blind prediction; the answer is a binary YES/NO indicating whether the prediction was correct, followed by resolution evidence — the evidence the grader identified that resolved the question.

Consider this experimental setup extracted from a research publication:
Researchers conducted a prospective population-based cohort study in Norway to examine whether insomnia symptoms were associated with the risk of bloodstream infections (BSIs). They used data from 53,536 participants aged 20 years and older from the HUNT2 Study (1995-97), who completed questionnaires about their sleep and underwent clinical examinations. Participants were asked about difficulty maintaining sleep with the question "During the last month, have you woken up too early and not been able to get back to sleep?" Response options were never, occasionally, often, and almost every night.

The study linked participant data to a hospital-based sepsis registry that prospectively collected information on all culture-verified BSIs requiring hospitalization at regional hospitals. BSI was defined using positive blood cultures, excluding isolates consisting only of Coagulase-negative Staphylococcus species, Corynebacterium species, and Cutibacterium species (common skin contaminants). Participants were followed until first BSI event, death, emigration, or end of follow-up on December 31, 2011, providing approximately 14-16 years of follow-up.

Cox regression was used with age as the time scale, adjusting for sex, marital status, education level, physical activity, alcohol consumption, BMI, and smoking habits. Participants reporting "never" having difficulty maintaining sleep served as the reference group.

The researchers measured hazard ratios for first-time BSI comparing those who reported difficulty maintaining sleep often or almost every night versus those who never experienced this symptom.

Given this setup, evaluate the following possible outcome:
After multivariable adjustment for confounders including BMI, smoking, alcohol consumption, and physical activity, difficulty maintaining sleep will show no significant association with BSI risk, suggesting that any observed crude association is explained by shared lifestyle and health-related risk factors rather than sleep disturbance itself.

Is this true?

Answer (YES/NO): NO